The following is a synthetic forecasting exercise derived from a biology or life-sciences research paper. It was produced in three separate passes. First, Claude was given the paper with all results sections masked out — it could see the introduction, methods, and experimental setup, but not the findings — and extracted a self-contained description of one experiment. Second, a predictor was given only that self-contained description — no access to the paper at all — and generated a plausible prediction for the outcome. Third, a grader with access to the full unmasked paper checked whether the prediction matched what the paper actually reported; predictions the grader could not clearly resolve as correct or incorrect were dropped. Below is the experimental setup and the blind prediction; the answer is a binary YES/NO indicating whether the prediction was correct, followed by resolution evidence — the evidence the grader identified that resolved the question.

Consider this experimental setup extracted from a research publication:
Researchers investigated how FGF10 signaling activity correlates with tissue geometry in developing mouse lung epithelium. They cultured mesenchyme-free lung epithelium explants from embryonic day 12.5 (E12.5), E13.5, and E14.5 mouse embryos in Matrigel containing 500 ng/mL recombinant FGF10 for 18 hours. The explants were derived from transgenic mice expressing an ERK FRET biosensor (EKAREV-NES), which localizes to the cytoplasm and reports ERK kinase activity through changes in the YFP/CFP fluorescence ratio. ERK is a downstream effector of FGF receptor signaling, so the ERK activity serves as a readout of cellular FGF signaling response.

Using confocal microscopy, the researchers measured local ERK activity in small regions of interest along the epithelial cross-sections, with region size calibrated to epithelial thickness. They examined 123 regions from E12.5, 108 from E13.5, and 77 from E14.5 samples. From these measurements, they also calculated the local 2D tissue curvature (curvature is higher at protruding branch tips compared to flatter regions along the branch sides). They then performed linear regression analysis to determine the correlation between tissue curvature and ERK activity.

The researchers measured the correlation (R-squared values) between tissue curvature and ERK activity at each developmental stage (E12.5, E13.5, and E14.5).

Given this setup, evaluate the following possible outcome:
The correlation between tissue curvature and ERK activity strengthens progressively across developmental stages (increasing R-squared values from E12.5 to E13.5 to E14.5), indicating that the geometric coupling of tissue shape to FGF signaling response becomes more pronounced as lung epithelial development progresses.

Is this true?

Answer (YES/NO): NO